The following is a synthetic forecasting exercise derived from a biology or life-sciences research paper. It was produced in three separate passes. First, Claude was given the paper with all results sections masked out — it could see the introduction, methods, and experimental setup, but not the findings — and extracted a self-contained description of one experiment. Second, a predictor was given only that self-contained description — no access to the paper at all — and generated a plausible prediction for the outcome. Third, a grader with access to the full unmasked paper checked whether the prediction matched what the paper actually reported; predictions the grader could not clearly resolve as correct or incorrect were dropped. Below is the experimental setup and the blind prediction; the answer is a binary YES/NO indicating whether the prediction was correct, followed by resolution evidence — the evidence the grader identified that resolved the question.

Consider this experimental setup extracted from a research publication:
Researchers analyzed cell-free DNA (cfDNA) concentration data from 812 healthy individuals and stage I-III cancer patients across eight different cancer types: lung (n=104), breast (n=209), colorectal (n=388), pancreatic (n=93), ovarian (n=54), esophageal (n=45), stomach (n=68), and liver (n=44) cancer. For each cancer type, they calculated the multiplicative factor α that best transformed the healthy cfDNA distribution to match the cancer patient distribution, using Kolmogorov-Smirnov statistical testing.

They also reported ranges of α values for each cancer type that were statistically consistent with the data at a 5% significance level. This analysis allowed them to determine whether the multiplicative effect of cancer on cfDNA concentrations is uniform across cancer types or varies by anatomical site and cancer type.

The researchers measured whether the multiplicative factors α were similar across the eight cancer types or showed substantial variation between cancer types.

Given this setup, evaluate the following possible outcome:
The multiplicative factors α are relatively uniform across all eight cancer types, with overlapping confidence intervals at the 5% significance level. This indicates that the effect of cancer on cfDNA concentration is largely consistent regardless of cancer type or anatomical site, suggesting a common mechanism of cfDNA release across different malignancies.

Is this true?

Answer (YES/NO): NO